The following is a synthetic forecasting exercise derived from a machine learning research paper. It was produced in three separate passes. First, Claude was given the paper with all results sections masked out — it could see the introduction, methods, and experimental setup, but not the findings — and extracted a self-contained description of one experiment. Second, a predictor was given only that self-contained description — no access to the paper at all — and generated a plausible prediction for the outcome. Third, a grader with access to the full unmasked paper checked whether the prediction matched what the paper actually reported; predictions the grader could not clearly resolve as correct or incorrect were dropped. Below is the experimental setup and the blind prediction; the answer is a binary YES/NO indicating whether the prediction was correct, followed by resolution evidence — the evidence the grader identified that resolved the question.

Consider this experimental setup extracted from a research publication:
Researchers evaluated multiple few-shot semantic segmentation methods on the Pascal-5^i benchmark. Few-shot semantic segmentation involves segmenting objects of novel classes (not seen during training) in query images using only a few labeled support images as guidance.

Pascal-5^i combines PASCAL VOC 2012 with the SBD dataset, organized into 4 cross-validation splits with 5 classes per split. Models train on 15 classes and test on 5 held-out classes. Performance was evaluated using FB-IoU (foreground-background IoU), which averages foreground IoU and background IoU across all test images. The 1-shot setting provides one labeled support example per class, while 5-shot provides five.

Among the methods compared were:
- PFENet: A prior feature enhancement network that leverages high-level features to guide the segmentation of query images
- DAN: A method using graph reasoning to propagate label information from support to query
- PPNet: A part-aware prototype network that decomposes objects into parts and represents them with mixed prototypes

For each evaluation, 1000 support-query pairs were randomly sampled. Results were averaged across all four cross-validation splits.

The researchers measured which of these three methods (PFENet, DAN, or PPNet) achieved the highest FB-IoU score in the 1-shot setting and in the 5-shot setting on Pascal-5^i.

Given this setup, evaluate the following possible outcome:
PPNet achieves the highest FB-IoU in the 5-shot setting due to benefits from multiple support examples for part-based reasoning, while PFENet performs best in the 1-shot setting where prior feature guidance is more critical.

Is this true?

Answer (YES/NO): YES